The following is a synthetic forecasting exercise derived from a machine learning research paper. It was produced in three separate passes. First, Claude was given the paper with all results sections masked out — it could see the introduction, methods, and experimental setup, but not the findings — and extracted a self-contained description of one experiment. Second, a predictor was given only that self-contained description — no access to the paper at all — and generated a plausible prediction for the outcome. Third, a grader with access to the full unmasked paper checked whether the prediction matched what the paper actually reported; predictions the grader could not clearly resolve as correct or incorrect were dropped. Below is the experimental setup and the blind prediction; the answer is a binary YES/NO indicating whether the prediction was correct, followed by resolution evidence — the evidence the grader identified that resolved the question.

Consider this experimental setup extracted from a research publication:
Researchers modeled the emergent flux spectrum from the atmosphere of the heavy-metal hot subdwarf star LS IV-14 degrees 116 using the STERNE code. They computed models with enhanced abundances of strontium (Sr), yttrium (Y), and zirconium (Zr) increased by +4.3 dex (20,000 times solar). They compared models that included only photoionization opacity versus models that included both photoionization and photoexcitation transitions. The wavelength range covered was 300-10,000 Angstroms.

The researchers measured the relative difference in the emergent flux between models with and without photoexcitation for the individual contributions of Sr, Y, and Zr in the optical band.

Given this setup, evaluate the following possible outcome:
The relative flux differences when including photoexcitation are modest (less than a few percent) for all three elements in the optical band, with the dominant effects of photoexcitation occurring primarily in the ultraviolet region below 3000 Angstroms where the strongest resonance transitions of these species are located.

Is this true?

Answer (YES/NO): NO